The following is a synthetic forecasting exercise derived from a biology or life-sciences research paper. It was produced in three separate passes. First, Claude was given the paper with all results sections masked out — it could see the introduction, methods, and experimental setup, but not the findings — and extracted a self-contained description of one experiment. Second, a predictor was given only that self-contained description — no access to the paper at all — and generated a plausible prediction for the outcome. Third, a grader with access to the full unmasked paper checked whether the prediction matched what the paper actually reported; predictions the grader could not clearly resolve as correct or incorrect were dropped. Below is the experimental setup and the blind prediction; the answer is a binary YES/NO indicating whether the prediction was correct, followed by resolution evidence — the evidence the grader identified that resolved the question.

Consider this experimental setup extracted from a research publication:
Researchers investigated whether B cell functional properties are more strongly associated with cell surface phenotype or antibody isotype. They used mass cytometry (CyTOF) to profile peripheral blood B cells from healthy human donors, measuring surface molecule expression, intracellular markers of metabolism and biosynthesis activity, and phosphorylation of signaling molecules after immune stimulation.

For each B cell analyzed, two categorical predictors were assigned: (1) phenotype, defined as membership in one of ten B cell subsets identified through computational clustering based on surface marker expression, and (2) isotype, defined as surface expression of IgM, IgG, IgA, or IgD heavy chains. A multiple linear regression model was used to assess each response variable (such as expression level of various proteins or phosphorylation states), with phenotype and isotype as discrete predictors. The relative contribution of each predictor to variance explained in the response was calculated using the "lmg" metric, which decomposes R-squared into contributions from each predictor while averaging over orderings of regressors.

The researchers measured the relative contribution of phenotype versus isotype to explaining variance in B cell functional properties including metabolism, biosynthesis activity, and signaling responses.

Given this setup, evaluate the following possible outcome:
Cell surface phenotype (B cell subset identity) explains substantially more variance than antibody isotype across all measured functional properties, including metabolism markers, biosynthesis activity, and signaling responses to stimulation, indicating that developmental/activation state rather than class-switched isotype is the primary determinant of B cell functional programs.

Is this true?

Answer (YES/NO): YES